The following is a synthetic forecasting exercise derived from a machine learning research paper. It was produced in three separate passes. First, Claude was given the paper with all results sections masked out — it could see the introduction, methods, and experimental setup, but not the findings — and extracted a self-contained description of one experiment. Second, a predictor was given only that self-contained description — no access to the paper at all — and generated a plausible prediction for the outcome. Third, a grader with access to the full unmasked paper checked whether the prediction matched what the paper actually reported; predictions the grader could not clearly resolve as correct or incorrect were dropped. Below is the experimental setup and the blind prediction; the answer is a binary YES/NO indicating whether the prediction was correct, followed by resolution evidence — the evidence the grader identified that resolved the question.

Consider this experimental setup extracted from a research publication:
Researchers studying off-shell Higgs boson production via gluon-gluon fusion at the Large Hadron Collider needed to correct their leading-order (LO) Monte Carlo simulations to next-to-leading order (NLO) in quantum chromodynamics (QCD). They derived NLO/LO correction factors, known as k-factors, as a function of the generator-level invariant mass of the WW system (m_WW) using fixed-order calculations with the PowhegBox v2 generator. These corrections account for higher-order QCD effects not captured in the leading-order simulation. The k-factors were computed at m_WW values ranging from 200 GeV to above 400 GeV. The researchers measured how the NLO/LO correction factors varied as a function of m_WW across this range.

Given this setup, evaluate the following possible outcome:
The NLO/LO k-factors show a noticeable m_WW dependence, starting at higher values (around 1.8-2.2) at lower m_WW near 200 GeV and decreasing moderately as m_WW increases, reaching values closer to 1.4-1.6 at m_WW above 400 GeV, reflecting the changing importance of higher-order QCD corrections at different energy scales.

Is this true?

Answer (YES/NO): YES